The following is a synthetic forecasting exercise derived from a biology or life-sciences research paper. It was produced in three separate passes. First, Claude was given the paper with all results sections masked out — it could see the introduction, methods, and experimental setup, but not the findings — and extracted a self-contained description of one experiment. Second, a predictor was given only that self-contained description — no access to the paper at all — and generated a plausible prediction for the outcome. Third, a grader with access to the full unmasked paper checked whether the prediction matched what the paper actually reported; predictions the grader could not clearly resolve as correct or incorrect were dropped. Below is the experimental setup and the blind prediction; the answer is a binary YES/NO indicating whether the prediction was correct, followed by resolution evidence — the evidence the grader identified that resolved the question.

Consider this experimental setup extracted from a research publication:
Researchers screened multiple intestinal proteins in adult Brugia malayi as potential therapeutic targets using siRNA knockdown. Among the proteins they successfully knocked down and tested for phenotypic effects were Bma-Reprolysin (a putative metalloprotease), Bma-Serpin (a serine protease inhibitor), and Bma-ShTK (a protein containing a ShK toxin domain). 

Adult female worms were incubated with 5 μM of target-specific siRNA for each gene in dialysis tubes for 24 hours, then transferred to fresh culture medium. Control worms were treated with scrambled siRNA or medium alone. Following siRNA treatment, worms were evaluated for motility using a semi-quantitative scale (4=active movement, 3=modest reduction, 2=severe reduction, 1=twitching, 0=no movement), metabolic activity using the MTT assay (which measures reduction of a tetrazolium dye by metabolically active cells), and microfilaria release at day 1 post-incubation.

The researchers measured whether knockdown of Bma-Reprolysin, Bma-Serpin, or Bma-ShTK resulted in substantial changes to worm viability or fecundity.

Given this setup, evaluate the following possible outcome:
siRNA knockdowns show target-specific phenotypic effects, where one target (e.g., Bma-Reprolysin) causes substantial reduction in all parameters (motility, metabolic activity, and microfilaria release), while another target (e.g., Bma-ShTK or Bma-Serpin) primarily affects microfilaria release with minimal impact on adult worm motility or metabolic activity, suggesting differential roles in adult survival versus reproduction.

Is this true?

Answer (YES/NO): NO